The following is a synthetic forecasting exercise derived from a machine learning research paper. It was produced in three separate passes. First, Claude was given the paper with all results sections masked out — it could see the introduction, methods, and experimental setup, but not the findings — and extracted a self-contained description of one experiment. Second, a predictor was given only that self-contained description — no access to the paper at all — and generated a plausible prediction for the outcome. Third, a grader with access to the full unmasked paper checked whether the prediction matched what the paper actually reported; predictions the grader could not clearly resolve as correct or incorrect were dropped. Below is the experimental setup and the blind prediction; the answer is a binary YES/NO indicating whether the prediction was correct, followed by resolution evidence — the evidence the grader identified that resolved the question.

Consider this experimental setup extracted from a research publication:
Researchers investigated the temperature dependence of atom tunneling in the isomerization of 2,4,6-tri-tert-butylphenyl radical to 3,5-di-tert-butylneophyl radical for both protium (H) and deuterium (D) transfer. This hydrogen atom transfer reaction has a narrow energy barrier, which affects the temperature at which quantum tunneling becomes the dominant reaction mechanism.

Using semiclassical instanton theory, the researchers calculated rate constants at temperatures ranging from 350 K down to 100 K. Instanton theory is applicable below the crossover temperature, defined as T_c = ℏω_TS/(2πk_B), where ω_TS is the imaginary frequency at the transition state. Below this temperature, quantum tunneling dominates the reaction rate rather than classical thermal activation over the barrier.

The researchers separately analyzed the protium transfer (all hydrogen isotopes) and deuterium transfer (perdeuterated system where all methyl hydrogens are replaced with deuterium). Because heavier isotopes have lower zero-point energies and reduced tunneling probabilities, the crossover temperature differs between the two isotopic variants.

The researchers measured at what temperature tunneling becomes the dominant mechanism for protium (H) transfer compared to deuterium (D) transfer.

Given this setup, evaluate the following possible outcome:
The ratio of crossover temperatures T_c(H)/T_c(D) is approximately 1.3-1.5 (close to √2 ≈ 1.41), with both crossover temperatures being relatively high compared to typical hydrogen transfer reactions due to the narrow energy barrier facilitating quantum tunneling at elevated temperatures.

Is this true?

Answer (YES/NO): YES